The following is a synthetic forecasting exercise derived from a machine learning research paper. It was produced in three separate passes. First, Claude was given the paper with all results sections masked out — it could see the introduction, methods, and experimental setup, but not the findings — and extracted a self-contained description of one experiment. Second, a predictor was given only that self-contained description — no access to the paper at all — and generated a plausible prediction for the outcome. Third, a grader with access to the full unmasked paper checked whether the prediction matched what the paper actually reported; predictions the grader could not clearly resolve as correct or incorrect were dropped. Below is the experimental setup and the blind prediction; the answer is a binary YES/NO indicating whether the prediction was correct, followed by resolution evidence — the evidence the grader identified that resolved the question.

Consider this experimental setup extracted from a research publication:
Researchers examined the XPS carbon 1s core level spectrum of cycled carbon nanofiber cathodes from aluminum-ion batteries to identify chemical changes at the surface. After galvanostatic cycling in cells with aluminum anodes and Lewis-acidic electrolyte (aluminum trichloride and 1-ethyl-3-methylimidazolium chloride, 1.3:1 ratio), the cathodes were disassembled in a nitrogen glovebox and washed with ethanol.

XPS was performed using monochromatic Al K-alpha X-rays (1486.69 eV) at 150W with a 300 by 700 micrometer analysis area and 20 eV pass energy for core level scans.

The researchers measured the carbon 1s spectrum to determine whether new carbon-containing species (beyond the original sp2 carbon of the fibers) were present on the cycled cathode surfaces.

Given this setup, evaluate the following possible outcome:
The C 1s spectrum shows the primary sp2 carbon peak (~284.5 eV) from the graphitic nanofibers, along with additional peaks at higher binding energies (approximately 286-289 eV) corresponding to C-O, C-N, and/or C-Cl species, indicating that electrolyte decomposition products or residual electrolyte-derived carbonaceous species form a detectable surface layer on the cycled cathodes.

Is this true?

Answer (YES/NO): YES